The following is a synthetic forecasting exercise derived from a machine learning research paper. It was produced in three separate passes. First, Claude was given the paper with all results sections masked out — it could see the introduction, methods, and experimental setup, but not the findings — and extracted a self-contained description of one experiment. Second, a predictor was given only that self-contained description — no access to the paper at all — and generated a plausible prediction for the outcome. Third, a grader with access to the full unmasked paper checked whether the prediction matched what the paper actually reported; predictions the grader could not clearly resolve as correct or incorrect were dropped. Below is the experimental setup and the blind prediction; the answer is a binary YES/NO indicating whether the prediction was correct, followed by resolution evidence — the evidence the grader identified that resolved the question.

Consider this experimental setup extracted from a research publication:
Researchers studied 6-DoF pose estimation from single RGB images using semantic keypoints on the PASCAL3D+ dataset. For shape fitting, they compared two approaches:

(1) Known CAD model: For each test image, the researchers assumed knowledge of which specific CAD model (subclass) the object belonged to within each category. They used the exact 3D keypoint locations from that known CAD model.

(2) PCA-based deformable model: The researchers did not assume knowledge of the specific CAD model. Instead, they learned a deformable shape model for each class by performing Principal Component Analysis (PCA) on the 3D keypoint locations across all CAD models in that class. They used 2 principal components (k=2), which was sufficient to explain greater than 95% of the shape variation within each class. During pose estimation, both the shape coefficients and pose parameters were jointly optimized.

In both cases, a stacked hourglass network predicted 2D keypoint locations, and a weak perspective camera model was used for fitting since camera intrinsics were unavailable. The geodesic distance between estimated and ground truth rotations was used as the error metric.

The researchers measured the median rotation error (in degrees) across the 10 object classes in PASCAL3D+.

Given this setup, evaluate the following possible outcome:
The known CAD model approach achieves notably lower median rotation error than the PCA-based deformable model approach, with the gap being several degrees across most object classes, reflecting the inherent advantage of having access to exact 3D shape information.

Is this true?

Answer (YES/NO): NO